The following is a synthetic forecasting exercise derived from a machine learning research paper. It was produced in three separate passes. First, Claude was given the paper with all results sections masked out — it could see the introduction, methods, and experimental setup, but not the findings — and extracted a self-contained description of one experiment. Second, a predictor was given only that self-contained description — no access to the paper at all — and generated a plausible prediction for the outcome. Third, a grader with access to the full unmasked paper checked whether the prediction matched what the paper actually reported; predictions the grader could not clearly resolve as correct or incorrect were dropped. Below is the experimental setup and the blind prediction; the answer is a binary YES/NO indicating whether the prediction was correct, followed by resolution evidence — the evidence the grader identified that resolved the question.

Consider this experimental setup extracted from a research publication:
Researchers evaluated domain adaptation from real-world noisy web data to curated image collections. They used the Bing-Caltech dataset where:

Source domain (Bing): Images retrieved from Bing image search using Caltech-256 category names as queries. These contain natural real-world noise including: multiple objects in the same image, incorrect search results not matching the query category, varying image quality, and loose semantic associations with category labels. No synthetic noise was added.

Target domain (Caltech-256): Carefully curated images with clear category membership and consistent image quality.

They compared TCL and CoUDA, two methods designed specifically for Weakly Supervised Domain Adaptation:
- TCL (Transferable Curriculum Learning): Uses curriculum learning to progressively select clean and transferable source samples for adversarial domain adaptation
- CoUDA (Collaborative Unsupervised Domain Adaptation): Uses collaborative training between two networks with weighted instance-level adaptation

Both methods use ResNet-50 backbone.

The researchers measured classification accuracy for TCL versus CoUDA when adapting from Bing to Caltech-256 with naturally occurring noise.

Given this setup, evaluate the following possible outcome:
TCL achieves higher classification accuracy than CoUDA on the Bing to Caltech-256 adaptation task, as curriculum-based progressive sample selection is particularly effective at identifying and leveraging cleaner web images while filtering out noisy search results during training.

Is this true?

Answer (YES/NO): NO